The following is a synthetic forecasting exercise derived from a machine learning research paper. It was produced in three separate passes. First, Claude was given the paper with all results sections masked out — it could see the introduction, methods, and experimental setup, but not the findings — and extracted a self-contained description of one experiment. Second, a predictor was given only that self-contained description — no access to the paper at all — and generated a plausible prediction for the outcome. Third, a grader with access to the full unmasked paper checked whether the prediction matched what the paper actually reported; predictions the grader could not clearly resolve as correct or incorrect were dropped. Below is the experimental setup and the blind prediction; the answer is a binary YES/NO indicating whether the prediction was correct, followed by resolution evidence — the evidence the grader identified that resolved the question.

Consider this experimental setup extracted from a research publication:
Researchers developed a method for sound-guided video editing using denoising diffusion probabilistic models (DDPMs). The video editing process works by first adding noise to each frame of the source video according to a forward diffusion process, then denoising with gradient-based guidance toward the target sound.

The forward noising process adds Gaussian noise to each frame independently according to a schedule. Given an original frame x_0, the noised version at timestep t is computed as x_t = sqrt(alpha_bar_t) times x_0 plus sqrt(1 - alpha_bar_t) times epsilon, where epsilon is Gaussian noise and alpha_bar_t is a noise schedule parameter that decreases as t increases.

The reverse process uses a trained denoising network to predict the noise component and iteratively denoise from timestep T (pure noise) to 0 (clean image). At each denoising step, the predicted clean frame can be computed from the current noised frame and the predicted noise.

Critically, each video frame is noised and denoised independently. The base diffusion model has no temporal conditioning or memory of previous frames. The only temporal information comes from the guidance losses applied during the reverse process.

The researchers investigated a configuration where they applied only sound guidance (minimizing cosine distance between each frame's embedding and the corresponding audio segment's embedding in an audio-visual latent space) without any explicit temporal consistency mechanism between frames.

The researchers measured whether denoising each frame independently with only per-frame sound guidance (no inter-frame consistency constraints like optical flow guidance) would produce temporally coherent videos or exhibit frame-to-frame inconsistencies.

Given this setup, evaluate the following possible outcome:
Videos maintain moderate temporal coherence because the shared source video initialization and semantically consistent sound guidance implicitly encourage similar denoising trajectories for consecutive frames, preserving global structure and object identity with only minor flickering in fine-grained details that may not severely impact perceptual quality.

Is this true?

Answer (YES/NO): NO